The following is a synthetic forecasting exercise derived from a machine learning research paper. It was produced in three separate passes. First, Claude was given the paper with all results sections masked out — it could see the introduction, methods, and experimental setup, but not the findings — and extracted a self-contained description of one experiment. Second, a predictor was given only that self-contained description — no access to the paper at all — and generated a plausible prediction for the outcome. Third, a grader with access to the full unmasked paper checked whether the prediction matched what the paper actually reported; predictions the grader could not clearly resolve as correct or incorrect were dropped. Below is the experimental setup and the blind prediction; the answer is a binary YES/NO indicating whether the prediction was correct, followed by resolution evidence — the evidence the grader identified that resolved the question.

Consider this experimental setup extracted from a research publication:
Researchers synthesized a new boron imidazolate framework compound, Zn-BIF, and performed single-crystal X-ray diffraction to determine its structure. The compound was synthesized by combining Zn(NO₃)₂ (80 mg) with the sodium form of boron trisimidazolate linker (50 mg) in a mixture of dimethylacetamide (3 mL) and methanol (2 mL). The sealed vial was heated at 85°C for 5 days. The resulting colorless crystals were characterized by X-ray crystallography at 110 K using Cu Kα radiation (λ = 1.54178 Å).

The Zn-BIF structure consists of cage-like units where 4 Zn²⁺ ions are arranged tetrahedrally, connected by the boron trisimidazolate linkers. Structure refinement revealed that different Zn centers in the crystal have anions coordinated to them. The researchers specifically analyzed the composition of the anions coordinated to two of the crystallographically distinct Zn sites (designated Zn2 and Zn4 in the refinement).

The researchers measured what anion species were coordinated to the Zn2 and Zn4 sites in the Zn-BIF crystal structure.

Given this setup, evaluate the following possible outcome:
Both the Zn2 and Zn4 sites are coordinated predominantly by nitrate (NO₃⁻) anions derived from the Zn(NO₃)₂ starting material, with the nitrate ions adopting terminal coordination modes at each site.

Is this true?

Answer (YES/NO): NO